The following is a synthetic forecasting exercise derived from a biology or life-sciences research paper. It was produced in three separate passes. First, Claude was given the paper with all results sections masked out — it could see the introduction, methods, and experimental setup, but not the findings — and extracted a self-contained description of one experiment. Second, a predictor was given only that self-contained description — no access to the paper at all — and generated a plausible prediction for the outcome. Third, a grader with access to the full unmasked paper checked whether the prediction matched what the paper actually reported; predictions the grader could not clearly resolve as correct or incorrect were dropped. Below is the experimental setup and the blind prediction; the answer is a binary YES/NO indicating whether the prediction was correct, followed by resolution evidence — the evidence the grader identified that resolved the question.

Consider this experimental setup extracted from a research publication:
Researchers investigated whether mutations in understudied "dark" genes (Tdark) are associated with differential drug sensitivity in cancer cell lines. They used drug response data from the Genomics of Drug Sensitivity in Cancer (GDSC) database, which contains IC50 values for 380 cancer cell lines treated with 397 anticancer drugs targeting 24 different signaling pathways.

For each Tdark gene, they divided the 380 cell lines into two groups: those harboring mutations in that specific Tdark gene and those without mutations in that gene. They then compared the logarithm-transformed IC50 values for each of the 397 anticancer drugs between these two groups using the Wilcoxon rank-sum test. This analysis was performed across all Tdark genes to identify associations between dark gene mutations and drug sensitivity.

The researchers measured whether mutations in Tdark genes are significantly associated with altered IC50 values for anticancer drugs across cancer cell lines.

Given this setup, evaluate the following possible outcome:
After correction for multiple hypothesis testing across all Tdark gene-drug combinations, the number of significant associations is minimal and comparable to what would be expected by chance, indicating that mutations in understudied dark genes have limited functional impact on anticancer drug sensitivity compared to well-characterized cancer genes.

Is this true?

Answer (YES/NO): NO